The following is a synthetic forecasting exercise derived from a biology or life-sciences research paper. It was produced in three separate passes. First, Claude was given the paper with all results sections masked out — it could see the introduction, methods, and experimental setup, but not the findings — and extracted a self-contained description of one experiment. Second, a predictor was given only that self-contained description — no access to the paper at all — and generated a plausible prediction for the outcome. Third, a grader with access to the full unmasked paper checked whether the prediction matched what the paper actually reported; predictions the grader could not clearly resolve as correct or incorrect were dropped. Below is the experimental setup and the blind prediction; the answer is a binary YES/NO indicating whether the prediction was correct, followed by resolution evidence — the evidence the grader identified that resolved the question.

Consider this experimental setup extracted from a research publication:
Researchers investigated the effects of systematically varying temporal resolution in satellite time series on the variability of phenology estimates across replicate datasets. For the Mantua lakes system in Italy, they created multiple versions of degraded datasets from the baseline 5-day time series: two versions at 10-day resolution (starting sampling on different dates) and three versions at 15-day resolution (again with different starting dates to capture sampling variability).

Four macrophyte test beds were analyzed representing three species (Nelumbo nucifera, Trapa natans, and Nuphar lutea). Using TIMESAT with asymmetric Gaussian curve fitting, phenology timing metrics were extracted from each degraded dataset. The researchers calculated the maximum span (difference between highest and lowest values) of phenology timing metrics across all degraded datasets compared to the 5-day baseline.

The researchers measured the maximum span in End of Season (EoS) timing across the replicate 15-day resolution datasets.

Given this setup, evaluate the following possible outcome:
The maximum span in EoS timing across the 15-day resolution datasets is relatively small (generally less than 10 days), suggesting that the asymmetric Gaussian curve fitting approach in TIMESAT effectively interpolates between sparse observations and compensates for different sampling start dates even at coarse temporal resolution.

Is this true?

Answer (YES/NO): YES